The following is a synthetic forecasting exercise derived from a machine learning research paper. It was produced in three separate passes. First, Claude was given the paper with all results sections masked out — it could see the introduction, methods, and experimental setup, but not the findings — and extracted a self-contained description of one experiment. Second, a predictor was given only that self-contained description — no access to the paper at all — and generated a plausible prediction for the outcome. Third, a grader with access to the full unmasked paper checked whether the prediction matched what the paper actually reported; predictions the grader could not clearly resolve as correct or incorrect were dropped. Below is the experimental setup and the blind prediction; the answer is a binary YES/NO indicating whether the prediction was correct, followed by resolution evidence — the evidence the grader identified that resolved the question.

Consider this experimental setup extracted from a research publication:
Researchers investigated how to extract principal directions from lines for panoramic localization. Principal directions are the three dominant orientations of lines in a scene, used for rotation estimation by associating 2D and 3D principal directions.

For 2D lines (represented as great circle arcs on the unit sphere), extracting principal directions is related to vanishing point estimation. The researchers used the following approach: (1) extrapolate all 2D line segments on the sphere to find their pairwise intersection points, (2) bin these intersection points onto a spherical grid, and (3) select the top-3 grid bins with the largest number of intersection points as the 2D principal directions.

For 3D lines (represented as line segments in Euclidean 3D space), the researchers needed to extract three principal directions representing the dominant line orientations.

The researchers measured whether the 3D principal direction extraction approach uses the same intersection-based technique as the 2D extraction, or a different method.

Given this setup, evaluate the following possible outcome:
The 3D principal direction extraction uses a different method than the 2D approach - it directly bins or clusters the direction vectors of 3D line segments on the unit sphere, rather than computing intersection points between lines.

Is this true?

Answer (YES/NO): YES